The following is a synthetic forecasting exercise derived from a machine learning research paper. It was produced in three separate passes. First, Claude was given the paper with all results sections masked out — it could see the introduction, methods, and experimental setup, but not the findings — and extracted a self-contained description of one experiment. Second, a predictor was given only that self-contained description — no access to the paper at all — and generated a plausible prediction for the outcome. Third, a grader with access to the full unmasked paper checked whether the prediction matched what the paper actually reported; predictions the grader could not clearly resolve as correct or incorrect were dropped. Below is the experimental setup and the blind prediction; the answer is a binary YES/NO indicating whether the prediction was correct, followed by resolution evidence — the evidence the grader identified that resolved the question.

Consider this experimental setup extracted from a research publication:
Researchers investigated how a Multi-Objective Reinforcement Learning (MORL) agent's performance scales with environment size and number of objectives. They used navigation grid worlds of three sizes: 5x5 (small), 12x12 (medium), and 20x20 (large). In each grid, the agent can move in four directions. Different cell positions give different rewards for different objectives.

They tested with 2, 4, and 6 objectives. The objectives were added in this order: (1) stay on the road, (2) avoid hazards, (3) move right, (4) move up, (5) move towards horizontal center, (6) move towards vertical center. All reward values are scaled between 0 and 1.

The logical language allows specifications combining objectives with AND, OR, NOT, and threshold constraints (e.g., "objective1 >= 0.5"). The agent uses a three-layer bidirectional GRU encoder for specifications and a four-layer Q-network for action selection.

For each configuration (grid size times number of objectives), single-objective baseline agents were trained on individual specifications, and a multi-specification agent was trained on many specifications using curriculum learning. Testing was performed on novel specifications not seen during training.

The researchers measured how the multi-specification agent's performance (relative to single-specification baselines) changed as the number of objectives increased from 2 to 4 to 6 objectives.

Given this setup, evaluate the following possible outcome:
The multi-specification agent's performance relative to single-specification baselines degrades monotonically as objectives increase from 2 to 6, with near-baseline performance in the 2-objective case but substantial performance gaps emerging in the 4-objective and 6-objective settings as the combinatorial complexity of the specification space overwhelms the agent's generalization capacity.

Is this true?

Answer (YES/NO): NO